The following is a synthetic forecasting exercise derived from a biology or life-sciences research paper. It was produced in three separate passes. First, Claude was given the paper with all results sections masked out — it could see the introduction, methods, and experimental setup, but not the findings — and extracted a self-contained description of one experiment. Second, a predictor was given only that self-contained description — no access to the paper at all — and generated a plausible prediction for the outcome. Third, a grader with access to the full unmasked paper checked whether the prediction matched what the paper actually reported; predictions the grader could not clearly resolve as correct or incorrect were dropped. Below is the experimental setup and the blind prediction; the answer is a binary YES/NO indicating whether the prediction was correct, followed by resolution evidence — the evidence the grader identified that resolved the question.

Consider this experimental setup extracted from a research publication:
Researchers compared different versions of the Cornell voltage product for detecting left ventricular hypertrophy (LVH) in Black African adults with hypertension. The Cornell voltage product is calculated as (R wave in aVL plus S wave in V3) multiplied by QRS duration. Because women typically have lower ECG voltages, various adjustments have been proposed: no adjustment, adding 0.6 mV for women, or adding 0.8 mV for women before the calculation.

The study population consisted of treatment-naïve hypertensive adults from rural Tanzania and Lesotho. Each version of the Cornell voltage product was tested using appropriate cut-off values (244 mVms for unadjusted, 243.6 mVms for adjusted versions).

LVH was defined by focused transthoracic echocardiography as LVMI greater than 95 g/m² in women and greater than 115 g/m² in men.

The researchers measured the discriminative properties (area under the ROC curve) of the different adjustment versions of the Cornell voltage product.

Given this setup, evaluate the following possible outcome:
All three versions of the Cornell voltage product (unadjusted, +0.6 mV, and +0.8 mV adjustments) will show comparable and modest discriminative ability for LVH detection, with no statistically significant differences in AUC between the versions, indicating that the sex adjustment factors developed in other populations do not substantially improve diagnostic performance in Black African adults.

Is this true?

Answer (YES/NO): NO